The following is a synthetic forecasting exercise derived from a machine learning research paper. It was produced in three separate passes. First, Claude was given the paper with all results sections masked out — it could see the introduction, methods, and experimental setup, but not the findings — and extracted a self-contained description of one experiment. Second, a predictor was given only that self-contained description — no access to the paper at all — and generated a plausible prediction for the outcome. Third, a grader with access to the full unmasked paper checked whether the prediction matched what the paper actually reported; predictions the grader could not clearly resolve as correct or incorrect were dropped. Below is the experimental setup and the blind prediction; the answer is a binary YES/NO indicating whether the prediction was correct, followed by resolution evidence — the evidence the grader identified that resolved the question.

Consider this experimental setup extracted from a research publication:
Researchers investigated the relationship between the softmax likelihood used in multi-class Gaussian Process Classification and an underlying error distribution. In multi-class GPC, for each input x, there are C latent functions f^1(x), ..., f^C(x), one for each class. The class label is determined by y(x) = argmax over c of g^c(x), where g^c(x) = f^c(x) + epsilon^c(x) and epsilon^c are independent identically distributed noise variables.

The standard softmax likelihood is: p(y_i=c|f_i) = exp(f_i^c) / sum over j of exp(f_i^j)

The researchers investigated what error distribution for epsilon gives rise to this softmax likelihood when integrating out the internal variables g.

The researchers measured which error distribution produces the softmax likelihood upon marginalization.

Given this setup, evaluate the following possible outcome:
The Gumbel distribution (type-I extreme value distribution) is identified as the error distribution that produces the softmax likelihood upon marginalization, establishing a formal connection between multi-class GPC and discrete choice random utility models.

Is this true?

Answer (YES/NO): NO